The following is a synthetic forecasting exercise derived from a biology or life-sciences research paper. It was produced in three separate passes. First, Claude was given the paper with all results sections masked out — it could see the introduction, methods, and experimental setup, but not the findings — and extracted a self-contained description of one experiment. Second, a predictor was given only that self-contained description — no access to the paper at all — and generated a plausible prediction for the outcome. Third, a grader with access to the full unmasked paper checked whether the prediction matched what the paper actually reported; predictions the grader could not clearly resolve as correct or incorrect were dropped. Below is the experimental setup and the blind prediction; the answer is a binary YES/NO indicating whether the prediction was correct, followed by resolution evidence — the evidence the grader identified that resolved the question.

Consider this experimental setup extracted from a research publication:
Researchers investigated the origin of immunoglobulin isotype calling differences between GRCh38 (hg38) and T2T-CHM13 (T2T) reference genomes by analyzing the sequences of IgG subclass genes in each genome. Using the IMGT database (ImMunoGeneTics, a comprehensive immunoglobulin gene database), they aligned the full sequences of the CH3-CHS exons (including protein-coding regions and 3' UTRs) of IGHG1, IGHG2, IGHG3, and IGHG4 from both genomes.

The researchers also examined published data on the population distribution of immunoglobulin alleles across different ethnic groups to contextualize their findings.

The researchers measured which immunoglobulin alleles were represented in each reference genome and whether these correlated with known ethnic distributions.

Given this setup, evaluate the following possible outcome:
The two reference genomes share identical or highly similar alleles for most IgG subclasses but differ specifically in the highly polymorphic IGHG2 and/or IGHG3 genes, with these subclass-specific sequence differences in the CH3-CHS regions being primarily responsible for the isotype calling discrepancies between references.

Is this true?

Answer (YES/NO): NO